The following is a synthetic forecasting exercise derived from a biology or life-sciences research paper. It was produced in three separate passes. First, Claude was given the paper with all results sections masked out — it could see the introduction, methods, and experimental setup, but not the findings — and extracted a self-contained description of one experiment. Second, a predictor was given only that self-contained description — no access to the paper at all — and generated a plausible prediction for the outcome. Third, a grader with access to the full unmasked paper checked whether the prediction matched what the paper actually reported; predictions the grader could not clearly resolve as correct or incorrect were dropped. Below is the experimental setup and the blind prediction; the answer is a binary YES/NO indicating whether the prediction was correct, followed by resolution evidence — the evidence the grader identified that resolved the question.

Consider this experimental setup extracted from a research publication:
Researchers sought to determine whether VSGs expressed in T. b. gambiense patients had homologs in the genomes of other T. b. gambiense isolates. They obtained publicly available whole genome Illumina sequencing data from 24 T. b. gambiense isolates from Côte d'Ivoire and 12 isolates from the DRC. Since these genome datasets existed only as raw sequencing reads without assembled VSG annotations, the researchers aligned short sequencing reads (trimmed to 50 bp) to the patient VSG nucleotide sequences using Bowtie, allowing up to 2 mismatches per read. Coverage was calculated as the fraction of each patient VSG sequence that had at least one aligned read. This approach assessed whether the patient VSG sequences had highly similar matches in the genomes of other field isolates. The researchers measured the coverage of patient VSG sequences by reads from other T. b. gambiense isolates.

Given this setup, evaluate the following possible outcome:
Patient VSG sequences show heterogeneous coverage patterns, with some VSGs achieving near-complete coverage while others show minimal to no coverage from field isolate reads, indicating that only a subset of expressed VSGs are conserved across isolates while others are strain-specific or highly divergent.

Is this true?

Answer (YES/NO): NO